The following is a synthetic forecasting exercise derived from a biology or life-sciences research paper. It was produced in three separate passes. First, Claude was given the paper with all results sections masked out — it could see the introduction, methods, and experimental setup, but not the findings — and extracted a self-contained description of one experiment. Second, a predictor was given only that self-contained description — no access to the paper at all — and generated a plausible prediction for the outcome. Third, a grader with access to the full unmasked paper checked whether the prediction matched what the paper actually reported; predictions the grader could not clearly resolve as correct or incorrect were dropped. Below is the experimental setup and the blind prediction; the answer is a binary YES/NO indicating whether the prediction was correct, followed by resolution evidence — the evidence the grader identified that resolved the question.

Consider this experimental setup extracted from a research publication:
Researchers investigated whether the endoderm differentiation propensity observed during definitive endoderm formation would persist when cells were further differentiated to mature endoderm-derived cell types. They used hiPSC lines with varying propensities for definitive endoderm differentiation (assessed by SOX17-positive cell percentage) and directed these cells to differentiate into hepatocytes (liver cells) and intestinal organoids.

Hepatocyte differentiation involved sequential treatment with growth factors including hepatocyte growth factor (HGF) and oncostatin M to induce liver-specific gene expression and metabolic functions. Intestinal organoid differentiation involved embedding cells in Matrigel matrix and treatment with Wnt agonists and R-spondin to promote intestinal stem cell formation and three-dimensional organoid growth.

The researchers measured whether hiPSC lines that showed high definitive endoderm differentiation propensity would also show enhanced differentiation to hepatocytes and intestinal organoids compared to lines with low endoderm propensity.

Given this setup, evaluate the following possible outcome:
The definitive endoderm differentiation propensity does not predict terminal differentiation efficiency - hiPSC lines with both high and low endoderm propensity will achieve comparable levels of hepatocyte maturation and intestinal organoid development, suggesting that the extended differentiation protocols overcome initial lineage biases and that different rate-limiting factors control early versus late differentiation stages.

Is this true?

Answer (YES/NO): NO